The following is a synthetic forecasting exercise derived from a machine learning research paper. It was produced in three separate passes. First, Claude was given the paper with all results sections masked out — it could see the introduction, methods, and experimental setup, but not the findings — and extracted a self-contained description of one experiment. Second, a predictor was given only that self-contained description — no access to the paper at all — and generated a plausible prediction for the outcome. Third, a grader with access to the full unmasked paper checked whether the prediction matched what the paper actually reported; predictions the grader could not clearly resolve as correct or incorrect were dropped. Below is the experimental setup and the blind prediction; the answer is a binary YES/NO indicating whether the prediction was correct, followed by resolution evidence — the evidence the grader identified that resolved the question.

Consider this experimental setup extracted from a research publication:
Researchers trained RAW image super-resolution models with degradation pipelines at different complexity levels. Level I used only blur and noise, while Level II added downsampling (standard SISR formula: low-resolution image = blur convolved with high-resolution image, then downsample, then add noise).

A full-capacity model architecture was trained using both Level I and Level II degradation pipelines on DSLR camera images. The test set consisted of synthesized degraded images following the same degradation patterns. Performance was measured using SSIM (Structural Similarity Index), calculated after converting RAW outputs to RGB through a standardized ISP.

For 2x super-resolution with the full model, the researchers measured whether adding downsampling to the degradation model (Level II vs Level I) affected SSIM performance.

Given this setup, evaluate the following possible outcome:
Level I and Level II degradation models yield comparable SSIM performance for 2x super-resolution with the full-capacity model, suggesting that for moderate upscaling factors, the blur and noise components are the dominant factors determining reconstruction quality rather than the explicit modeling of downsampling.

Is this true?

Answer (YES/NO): NO